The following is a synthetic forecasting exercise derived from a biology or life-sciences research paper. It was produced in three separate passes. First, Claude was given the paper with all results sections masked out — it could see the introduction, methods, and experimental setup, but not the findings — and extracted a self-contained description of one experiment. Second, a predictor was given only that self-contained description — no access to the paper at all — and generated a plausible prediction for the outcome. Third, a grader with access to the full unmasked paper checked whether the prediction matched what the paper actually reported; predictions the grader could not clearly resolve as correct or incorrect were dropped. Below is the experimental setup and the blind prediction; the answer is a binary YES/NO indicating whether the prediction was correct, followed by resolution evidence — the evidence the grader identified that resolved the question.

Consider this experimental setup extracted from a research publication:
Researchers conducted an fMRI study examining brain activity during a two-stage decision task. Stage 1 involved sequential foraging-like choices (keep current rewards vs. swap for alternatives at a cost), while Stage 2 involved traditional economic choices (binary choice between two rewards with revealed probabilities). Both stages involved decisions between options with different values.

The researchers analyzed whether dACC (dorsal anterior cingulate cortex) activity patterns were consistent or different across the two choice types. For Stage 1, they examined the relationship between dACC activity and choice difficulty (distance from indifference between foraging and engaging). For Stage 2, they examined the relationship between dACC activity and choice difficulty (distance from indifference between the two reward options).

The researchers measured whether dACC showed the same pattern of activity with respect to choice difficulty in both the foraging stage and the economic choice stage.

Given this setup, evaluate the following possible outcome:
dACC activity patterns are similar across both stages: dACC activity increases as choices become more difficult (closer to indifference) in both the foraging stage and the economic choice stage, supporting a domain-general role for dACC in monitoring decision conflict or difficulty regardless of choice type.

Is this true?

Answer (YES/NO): YES